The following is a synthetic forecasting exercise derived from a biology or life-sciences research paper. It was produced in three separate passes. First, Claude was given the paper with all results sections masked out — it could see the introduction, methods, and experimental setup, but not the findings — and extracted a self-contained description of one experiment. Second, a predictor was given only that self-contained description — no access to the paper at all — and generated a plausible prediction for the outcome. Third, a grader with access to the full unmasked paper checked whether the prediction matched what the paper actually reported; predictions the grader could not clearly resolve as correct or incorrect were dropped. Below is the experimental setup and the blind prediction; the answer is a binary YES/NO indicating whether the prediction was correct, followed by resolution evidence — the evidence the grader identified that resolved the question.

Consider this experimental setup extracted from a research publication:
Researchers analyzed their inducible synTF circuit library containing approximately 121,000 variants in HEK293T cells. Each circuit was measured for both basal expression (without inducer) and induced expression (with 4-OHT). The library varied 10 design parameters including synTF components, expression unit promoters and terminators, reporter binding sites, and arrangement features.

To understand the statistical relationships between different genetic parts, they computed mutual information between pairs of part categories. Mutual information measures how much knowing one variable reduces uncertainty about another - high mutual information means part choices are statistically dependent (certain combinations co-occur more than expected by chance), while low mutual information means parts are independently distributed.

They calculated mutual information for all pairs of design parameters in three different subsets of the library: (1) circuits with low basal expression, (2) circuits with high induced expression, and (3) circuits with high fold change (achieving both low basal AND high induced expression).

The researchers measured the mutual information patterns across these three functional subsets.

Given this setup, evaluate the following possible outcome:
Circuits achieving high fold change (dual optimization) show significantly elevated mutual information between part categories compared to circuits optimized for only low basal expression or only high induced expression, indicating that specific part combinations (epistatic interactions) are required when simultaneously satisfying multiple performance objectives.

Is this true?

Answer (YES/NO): YES